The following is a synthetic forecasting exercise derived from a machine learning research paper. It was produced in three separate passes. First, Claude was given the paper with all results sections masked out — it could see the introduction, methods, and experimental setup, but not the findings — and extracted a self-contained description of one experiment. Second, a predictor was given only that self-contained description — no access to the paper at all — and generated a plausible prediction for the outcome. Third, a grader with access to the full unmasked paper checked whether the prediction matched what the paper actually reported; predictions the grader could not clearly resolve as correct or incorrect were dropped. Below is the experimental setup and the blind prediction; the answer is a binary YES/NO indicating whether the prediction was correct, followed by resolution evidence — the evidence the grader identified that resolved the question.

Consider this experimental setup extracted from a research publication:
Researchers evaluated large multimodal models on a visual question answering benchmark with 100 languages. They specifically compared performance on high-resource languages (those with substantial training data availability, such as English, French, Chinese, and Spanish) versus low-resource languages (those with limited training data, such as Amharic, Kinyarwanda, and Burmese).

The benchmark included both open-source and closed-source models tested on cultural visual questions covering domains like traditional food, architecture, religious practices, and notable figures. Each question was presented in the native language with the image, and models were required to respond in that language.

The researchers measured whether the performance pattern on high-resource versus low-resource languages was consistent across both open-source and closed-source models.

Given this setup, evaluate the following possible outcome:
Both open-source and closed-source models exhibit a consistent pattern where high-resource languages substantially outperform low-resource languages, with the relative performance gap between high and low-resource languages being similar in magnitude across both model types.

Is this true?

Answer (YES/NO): NO